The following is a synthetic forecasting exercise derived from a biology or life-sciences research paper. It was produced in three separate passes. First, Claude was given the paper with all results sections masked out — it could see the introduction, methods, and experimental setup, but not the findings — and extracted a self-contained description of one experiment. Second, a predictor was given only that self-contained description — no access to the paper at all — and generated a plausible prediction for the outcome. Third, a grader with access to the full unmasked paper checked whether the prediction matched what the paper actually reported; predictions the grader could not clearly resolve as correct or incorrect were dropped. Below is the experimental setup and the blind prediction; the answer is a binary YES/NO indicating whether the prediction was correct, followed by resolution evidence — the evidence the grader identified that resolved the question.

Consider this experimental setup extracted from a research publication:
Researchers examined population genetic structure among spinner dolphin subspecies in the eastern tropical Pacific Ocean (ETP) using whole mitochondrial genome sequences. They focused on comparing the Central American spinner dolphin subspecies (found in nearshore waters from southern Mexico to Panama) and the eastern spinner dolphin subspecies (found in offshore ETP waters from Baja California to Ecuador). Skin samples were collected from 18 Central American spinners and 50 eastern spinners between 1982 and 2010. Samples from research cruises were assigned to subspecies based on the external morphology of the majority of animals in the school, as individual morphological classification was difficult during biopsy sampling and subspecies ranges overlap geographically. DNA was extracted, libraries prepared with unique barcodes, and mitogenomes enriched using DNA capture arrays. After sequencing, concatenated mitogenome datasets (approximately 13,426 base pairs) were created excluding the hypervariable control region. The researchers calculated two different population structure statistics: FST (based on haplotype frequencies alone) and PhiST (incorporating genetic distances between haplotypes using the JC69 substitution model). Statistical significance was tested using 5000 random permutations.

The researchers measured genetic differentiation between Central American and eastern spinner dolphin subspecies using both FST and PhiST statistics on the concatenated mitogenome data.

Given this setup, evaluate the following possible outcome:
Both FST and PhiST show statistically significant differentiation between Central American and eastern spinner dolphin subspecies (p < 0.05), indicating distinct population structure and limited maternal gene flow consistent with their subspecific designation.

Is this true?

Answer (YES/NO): NO